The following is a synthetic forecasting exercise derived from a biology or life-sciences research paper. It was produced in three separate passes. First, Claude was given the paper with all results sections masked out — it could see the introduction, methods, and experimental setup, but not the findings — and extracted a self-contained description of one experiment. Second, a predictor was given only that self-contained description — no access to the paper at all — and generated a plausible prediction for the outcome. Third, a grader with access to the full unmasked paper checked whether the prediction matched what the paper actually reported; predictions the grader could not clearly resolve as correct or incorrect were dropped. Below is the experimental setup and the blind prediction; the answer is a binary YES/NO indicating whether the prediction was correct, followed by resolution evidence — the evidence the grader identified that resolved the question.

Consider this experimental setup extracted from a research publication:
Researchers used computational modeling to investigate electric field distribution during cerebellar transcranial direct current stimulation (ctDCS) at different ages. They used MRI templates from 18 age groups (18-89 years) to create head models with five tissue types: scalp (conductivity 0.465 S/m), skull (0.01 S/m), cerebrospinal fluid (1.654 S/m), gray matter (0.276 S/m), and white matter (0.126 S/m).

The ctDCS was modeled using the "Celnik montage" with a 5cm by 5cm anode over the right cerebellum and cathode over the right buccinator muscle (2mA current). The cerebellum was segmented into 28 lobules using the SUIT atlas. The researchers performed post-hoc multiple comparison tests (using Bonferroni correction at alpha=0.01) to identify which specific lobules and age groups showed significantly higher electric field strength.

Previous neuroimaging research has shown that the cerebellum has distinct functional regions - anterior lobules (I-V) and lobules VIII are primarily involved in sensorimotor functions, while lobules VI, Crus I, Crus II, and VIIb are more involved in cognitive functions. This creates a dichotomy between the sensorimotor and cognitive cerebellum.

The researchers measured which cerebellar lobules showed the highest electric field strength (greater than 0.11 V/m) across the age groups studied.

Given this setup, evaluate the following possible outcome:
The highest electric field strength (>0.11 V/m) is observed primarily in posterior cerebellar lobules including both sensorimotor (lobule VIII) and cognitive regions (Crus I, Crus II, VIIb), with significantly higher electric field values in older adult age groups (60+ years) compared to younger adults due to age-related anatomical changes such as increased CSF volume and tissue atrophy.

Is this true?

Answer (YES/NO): NO